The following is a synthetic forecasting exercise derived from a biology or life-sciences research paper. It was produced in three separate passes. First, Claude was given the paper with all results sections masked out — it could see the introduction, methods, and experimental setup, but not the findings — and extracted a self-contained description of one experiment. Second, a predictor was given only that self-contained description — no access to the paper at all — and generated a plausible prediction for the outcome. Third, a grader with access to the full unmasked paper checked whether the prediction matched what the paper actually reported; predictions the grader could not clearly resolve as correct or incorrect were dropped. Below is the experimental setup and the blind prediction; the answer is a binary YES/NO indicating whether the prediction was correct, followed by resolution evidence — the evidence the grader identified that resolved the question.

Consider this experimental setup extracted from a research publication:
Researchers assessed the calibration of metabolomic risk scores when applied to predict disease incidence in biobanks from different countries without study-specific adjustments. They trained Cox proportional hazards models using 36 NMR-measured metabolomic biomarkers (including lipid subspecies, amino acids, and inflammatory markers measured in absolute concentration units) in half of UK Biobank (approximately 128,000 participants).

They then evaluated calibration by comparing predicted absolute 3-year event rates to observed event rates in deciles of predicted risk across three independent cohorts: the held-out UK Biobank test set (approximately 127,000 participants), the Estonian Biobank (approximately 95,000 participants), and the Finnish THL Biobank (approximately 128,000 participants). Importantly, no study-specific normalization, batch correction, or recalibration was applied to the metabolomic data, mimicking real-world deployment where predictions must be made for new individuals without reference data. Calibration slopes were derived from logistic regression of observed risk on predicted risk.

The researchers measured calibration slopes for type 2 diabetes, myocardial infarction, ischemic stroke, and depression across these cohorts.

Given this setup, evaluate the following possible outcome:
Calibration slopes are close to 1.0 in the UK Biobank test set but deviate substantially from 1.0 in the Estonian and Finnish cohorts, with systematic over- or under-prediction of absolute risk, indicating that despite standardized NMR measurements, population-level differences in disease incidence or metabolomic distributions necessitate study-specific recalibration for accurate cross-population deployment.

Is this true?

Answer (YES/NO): NO